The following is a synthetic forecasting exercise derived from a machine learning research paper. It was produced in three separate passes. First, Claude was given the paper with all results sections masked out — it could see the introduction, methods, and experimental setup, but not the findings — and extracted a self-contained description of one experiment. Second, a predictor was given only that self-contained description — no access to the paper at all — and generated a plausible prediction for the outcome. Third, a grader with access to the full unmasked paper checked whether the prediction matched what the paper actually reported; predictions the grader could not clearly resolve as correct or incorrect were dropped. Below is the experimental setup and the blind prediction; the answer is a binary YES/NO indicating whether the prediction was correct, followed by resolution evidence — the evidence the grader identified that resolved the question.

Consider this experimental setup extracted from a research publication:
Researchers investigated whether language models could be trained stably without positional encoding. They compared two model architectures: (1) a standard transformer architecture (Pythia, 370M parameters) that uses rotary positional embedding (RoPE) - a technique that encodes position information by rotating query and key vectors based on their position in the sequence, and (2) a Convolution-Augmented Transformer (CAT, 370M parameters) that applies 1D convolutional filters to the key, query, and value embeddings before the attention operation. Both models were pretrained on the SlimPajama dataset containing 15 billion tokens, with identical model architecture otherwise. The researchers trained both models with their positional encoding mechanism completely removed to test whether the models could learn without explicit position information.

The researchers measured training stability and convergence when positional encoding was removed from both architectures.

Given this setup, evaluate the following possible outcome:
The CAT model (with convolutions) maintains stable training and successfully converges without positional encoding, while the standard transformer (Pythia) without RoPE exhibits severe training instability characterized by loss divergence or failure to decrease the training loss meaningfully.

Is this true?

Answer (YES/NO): YES